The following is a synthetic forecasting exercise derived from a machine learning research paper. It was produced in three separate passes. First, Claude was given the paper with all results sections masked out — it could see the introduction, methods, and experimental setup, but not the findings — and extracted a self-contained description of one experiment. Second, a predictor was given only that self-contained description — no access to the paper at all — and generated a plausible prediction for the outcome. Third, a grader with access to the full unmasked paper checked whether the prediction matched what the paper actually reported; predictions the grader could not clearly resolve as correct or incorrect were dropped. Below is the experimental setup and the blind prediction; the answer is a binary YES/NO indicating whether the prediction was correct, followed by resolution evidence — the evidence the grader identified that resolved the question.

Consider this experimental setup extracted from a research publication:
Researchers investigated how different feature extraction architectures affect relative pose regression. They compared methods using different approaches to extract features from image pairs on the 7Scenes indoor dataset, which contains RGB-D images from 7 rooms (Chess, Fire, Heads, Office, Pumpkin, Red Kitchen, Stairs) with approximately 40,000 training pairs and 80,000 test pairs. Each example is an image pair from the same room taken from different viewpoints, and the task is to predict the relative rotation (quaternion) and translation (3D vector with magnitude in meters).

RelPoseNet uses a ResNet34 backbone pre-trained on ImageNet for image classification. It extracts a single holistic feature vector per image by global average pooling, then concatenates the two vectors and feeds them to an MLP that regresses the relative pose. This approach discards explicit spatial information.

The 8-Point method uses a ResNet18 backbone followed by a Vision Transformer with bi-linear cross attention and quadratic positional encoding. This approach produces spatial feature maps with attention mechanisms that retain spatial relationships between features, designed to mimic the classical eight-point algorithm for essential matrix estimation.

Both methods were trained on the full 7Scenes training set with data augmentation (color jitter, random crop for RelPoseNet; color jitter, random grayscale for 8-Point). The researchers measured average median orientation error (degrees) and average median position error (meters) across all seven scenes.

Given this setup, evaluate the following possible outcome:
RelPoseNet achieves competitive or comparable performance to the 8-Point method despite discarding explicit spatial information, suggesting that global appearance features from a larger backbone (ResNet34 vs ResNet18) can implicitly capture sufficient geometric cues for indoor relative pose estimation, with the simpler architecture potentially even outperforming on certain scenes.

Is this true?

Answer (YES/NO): NO